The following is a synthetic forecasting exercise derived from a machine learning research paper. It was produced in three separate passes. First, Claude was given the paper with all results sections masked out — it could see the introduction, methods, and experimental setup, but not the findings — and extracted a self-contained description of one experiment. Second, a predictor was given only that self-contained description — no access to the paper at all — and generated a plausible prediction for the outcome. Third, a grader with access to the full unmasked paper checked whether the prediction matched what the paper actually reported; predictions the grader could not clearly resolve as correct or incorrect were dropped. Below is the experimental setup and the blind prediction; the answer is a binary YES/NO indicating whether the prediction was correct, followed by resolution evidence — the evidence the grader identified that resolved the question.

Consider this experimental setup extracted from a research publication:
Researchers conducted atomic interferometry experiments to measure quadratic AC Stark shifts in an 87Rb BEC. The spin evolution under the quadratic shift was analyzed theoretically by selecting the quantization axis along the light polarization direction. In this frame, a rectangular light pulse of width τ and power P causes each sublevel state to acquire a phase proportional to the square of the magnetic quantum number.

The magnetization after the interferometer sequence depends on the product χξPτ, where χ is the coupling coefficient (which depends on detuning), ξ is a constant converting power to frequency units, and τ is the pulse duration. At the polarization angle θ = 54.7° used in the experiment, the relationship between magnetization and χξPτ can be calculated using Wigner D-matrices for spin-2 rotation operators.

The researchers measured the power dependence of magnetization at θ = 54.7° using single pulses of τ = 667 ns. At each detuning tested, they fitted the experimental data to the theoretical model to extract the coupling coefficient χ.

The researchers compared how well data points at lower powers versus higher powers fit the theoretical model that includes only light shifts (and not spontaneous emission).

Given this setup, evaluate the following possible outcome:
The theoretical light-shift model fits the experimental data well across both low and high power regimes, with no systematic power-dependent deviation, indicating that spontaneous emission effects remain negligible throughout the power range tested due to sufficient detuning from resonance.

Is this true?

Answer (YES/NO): NO